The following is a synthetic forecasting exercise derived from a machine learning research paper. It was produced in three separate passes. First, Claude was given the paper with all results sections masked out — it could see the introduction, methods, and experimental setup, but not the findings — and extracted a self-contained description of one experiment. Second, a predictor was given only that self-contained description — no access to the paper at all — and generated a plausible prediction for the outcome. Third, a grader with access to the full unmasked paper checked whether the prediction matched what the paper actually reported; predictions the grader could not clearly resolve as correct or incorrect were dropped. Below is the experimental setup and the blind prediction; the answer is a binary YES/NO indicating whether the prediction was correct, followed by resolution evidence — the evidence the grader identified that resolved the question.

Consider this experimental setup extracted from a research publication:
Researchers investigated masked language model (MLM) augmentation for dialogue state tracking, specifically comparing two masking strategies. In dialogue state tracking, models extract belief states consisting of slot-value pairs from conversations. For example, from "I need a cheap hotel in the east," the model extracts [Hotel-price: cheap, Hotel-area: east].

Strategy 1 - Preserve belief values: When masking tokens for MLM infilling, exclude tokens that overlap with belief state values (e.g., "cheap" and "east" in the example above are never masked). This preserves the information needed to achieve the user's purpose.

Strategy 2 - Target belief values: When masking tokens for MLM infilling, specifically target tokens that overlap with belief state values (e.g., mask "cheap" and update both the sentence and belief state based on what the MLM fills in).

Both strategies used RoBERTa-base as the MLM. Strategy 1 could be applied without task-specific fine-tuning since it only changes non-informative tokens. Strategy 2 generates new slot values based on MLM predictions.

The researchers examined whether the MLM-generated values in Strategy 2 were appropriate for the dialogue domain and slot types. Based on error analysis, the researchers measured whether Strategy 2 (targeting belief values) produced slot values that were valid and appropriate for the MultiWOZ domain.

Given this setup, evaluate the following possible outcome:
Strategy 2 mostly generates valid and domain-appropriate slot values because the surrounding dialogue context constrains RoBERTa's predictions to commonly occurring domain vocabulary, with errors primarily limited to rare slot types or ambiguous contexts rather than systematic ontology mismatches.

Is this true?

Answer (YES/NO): NO